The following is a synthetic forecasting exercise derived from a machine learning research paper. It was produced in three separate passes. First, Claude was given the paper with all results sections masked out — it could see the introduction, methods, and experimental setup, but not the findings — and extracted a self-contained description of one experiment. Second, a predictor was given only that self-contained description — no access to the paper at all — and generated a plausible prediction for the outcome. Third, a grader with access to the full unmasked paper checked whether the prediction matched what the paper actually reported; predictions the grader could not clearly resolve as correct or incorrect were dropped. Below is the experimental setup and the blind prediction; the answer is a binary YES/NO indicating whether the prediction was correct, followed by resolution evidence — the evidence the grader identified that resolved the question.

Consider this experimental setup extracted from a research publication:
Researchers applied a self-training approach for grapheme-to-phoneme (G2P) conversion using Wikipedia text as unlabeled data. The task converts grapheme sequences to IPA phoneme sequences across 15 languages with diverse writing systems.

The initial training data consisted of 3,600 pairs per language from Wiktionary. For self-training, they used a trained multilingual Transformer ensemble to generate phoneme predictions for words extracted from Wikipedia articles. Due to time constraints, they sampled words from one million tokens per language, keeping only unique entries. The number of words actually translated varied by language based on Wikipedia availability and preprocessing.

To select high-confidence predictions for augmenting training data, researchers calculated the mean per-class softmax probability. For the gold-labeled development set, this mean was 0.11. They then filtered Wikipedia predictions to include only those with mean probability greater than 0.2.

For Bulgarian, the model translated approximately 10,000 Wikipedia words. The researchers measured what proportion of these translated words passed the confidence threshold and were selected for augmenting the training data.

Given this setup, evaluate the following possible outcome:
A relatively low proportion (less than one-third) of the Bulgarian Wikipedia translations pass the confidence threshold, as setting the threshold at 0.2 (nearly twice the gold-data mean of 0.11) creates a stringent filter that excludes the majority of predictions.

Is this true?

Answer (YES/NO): YES